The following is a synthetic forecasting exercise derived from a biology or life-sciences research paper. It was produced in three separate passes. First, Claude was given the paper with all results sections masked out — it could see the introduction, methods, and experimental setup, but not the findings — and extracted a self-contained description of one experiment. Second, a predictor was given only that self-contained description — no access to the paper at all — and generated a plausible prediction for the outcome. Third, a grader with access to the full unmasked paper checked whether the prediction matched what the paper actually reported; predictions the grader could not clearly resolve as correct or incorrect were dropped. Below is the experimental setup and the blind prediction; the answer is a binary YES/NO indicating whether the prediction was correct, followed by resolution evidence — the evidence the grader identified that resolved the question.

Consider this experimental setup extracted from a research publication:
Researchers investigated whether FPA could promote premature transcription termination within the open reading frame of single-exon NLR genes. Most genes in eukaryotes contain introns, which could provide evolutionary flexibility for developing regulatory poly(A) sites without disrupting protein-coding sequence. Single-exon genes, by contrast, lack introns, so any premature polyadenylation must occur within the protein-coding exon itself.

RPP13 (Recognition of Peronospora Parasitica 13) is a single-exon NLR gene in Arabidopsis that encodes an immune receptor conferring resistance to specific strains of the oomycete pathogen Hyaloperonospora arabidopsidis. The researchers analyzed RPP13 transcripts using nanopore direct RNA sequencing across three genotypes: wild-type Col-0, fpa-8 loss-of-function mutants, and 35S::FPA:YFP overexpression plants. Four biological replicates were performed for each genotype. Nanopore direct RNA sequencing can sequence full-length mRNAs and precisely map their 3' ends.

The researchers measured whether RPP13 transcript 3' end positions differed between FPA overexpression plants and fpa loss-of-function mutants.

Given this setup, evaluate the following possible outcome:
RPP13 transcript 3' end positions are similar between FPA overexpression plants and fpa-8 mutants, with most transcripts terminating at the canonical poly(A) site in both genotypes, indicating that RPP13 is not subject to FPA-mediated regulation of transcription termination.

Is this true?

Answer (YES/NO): NO